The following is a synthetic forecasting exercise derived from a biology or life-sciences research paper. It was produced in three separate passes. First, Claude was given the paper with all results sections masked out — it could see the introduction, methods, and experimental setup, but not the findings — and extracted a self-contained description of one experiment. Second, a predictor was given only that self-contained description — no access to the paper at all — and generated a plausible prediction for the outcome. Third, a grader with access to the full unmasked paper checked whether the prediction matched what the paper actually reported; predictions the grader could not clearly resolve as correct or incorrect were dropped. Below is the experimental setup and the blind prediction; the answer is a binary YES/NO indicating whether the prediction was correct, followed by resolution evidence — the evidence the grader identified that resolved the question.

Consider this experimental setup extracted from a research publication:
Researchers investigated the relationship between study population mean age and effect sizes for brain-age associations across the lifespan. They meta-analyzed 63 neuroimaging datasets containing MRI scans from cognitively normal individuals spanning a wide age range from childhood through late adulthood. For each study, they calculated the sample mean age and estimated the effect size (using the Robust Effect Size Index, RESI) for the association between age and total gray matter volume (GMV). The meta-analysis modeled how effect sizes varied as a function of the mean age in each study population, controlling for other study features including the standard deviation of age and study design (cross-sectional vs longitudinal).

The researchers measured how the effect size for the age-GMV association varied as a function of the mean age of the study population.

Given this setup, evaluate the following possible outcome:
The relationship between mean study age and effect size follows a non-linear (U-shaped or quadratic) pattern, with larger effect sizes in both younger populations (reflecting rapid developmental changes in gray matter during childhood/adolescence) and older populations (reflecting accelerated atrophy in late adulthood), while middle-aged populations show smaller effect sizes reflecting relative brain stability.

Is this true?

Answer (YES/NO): NO